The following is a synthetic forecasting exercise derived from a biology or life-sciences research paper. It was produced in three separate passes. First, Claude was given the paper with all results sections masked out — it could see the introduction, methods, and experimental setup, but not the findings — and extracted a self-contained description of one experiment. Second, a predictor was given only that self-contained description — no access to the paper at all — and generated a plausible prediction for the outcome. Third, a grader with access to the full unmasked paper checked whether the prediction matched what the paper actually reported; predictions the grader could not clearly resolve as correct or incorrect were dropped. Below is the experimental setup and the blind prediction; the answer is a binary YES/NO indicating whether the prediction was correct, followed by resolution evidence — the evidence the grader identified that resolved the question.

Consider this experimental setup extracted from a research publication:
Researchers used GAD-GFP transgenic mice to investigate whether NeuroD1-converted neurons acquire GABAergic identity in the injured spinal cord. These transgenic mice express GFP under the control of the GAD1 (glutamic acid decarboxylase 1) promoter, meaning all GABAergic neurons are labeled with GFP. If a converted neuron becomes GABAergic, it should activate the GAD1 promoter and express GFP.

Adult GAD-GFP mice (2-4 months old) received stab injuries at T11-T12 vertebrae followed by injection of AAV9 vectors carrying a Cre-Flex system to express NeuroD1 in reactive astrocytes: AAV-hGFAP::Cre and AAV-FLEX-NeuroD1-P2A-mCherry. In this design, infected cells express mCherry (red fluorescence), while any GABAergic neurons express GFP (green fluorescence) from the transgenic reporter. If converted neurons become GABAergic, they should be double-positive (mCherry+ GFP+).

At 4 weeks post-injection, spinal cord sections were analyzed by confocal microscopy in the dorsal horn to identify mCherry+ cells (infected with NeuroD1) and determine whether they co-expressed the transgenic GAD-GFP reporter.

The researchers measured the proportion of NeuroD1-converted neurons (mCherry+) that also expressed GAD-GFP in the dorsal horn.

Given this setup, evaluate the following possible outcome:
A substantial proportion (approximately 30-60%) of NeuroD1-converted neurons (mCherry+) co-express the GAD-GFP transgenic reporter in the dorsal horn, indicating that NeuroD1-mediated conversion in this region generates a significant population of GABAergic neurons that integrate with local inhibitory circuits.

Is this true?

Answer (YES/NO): NO